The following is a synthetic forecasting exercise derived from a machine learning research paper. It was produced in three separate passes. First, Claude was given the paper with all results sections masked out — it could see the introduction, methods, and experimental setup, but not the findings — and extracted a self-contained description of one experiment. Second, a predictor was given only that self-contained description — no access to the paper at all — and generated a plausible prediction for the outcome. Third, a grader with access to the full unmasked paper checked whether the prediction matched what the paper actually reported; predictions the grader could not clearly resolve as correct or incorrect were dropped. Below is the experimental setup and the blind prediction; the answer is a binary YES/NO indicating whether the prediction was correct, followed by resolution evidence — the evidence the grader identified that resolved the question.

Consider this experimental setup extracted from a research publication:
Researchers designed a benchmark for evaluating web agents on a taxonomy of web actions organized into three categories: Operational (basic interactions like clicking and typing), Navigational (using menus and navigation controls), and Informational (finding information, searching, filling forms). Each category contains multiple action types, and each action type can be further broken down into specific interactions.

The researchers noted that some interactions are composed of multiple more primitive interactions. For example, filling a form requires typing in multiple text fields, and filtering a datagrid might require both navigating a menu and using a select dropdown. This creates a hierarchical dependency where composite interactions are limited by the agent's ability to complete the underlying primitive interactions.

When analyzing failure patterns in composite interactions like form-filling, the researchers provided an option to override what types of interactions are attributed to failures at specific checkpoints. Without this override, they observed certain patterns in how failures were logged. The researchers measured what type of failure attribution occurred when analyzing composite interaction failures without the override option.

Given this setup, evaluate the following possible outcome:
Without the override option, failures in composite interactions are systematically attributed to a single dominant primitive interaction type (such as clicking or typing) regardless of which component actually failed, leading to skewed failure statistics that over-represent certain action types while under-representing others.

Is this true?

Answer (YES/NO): NO